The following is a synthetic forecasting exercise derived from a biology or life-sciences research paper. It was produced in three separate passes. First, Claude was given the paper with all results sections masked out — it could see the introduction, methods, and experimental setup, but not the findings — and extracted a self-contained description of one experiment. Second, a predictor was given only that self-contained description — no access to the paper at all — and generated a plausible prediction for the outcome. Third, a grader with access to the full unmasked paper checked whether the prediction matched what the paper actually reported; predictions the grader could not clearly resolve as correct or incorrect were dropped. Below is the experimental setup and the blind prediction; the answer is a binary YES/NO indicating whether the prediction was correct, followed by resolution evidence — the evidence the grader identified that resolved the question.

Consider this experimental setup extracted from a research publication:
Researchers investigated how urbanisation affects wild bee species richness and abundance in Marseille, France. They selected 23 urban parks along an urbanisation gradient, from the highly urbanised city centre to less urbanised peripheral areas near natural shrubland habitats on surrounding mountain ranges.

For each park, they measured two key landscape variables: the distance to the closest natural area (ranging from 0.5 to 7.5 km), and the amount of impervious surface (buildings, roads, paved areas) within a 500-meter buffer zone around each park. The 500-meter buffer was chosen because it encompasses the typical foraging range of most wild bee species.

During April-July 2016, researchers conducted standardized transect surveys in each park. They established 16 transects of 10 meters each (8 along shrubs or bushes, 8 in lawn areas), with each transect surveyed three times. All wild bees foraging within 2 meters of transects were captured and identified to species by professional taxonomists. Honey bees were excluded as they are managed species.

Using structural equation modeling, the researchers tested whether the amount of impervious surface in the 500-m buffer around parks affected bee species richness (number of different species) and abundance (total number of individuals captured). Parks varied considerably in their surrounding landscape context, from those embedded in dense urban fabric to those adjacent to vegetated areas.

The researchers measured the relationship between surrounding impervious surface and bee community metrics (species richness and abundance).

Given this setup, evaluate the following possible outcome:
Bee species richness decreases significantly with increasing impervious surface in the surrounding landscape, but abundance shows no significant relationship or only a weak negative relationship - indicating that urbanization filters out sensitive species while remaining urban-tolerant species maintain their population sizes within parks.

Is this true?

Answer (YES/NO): NO